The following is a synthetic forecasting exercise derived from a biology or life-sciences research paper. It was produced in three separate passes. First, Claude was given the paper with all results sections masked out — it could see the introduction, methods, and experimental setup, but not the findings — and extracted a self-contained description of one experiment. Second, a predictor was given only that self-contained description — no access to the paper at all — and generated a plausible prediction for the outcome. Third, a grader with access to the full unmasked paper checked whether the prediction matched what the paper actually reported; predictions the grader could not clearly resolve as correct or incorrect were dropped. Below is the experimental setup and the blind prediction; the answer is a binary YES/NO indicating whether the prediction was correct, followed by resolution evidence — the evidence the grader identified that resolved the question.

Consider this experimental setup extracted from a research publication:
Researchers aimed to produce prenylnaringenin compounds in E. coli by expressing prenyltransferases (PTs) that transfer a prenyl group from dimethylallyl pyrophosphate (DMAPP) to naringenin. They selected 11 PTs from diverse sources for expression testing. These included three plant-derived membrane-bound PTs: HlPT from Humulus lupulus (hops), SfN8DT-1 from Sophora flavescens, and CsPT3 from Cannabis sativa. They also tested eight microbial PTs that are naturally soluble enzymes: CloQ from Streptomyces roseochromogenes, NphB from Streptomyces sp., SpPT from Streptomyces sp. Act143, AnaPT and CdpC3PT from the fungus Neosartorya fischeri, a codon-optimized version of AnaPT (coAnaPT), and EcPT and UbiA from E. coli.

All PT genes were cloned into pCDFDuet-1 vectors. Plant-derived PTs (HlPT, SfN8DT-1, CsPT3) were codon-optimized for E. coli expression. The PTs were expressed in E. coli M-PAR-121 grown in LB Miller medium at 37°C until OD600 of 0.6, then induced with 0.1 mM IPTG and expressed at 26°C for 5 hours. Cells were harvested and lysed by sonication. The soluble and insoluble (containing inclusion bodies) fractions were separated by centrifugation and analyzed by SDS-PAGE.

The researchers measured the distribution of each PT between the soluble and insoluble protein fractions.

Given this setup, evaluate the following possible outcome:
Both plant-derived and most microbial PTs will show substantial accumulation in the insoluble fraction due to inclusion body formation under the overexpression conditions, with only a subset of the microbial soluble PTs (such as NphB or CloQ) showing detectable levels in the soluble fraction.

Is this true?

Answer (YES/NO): NO